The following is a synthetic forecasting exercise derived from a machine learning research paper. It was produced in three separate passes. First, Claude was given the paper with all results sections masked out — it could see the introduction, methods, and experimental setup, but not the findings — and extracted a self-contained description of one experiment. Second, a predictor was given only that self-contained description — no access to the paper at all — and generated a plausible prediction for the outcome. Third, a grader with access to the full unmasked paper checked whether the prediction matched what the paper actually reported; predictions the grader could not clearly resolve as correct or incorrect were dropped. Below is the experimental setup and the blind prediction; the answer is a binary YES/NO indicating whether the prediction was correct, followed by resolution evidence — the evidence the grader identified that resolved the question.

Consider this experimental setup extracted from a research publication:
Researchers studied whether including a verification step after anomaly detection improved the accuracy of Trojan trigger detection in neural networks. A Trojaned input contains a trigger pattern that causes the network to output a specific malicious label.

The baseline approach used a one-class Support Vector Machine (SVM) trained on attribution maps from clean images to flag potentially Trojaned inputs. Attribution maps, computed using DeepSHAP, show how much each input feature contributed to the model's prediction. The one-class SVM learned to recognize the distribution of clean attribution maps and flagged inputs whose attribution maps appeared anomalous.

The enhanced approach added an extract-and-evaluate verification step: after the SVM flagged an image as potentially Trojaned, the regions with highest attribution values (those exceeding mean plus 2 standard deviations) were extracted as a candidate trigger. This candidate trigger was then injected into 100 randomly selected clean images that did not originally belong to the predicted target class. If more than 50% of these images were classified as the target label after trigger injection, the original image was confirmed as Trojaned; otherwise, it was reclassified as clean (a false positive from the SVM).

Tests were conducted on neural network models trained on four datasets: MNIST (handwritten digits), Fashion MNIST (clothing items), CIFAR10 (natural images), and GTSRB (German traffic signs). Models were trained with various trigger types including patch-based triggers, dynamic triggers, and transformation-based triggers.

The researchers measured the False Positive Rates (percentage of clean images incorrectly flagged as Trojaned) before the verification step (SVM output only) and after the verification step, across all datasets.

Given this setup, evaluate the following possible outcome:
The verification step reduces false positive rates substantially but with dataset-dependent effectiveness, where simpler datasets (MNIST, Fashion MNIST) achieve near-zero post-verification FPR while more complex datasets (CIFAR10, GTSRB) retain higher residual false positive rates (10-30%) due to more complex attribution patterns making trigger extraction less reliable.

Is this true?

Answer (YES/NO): NO